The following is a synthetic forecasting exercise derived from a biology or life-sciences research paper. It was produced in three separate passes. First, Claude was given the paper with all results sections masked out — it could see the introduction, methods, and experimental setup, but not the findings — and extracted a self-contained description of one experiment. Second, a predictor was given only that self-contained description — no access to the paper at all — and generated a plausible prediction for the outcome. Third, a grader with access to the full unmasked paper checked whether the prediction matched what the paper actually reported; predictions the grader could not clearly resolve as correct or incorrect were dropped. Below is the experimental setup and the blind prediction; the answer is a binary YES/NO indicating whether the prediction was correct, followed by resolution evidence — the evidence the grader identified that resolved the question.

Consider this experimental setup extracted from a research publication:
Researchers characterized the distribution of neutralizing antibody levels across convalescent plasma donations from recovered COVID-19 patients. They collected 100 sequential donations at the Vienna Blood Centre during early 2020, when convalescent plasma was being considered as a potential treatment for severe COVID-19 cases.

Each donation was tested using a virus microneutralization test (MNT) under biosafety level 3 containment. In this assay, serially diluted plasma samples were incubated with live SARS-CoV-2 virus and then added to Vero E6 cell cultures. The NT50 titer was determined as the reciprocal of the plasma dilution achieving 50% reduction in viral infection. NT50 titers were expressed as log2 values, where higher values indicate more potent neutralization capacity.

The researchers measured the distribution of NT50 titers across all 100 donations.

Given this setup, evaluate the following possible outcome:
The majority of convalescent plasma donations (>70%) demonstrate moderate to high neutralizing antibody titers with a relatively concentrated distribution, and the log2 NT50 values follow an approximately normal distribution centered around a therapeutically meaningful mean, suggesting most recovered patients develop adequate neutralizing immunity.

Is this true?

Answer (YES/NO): NO